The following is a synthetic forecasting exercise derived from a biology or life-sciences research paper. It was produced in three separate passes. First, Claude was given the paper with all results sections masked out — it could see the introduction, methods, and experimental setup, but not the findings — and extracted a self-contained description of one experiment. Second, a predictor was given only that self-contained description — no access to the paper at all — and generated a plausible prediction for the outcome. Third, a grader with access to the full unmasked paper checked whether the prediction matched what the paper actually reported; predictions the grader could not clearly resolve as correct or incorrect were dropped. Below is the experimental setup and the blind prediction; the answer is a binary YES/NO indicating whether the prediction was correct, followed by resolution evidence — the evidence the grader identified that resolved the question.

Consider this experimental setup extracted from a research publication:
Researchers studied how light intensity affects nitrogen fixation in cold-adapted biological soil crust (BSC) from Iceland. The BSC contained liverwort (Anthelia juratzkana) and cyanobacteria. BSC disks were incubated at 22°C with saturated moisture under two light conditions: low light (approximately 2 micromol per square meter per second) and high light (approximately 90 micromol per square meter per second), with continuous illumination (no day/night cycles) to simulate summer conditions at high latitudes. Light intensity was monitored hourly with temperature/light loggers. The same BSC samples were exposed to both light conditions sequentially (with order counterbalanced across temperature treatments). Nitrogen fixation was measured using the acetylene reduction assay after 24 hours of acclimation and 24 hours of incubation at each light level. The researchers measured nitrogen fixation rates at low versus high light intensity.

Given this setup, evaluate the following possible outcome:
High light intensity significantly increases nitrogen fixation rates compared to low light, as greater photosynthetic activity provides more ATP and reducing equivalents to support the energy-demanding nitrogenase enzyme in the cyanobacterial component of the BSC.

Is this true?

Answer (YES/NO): YES